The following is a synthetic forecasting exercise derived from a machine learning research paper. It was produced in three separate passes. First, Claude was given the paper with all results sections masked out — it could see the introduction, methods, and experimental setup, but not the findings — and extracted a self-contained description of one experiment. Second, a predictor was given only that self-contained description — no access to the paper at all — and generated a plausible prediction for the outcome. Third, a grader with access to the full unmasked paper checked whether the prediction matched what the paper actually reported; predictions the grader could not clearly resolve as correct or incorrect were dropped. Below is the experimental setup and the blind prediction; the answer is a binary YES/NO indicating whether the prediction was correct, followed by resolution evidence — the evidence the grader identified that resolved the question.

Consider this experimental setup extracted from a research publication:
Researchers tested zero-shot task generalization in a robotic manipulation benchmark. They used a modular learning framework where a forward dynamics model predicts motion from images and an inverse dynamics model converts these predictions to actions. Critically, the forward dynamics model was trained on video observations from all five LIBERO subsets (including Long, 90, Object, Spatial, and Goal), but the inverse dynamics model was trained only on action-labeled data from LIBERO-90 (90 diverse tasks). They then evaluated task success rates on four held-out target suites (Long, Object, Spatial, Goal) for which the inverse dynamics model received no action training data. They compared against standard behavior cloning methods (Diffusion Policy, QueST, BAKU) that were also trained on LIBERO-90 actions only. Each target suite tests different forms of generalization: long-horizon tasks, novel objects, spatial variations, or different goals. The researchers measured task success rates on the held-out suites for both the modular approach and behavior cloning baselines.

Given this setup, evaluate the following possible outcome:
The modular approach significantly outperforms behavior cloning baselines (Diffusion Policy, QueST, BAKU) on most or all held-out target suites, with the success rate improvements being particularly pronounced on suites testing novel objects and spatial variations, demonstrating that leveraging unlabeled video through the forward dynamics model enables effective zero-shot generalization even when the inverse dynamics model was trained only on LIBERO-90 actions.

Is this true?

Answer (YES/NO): YES